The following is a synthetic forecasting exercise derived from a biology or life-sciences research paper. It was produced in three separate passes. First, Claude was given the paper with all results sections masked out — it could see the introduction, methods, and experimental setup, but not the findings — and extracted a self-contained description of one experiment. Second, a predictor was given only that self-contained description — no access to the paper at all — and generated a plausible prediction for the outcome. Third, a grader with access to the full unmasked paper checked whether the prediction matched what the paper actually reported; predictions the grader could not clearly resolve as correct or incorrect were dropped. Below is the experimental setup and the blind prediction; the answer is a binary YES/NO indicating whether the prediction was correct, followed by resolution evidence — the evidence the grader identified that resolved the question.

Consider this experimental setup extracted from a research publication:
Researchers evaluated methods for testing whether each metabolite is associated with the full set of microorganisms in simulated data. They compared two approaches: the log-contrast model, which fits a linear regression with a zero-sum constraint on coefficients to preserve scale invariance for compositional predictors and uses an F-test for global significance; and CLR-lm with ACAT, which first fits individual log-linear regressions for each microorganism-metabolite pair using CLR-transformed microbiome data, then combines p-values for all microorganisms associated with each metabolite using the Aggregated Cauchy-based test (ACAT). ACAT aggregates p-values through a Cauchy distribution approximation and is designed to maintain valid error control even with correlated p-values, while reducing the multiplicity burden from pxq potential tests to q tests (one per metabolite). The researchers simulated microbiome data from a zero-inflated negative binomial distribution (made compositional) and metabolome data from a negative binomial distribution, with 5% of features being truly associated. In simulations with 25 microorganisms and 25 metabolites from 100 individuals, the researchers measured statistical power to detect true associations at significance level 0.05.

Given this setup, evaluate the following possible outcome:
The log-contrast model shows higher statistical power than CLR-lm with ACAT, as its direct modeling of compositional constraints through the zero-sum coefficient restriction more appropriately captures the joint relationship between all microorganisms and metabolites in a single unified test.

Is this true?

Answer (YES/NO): YES